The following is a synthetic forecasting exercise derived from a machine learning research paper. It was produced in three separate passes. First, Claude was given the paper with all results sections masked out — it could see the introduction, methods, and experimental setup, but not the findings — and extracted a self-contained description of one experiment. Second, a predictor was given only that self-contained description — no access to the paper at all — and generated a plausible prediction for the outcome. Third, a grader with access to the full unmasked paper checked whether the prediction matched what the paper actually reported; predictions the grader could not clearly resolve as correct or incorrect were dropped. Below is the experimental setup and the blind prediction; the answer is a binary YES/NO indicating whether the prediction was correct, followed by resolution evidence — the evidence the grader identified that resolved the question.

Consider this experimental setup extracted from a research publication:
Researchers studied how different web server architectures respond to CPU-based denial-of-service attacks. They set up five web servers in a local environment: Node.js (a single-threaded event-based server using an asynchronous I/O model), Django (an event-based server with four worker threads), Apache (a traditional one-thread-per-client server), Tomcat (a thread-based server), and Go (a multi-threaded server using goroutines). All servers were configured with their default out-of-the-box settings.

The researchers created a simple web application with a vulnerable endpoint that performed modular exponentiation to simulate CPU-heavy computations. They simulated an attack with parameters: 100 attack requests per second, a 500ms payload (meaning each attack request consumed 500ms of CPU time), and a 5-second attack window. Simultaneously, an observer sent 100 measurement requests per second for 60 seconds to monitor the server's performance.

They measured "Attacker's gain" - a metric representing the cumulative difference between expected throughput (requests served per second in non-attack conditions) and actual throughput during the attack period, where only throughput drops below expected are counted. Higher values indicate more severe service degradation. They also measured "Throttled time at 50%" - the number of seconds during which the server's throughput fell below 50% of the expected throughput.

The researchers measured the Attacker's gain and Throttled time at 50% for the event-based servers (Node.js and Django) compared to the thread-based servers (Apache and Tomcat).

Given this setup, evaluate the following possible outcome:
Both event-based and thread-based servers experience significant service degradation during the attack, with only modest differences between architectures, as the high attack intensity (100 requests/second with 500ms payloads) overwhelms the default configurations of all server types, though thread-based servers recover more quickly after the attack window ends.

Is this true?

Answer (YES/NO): NO